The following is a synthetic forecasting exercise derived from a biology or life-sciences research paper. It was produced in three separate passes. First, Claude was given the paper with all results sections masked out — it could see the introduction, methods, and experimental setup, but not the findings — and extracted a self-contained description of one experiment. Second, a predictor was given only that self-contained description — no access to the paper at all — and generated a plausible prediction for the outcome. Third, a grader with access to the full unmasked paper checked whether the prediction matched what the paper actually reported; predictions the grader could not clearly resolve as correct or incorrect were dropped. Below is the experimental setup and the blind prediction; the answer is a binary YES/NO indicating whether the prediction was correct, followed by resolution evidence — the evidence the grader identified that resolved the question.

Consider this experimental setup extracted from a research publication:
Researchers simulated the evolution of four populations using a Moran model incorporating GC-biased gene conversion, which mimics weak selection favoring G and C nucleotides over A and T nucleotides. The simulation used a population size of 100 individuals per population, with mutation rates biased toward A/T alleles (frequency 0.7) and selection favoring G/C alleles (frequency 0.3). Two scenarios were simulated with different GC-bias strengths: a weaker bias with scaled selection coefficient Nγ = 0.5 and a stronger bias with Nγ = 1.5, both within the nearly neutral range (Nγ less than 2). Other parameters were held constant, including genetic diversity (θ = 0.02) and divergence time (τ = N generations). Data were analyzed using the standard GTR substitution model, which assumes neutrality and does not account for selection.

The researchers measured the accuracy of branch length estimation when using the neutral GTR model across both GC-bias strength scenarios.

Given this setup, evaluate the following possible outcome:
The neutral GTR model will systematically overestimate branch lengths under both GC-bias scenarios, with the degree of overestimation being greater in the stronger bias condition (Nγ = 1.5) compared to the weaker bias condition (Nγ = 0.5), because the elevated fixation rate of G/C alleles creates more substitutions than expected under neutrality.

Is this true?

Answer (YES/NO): NO